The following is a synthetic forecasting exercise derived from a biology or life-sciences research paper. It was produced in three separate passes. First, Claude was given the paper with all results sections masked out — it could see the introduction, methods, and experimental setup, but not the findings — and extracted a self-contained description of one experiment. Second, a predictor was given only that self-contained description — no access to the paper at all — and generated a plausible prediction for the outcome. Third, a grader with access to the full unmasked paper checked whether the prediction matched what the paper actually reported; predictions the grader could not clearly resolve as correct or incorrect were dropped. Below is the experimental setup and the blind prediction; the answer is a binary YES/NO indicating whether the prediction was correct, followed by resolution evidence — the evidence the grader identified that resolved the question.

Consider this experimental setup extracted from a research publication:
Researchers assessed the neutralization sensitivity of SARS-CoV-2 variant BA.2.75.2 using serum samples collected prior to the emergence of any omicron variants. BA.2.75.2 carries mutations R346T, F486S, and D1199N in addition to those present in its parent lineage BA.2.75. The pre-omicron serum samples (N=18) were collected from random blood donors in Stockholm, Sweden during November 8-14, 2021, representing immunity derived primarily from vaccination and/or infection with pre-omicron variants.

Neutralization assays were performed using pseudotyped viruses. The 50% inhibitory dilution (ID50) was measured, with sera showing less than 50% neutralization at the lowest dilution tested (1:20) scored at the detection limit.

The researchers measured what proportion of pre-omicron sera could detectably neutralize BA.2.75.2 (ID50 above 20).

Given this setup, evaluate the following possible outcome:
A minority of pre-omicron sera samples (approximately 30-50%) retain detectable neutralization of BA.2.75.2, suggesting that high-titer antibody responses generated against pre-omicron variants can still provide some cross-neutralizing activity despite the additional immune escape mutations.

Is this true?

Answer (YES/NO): YES